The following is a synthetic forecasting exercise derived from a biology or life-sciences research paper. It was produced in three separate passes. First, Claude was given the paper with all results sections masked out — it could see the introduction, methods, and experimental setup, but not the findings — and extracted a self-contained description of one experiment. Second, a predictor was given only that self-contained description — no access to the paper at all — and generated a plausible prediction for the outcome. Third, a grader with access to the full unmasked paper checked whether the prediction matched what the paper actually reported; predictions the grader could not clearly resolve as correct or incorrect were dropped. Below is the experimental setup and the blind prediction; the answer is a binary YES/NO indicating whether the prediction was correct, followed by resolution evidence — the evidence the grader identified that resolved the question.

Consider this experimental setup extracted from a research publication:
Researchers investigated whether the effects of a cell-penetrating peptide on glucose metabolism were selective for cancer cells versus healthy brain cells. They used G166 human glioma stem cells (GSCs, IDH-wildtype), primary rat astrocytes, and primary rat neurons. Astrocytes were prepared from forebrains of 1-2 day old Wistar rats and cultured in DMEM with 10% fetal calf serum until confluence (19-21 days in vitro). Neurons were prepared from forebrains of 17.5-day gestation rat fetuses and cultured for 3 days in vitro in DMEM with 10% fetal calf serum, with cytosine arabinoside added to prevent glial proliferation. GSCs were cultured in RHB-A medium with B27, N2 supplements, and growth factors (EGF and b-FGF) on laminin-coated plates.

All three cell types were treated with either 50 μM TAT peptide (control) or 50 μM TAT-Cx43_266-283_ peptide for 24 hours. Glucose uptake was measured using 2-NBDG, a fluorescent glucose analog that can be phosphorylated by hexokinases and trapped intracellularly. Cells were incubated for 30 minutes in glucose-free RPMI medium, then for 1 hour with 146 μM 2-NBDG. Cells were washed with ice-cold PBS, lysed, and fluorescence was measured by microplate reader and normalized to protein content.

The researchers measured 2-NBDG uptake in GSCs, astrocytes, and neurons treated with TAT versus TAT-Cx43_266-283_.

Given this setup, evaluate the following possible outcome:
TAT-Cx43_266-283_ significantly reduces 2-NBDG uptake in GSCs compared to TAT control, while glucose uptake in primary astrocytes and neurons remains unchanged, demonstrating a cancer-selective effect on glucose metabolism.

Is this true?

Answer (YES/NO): YES